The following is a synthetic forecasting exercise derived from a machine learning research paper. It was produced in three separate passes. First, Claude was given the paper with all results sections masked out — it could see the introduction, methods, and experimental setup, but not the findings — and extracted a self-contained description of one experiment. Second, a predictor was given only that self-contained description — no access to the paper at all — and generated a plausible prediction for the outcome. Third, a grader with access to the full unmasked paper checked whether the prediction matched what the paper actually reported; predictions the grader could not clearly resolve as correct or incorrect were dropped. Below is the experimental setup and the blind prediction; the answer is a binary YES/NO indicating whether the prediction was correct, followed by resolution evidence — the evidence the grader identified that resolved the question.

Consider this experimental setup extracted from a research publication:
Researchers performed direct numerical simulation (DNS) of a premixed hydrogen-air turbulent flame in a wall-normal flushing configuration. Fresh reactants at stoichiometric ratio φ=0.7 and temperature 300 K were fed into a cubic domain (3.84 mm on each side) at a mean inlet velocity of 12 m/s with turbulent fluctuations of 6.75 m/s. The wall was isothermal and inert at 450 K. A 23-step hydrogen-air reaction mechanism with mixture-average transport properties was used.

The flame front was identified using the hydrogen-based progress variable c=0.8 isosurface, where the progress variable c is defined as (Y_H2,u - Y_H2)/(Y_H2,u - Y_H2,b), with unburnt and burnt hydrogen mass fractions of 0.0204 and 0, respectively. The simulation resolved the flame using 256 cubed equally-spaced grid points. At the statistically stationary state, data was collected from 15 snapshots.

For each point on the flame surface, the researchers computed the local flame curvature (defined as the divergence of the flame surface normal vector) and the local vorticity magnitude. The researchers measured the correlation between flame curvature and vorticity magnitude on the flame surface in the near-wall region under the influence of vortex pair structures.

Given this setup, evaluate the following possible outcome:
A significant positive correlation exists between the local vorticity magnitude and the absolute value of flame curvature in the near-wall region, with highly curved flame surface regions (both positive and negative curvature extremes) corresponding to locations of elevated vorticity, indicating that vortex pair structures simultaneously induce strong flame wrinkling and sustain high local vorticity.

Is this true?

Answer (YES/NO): NO